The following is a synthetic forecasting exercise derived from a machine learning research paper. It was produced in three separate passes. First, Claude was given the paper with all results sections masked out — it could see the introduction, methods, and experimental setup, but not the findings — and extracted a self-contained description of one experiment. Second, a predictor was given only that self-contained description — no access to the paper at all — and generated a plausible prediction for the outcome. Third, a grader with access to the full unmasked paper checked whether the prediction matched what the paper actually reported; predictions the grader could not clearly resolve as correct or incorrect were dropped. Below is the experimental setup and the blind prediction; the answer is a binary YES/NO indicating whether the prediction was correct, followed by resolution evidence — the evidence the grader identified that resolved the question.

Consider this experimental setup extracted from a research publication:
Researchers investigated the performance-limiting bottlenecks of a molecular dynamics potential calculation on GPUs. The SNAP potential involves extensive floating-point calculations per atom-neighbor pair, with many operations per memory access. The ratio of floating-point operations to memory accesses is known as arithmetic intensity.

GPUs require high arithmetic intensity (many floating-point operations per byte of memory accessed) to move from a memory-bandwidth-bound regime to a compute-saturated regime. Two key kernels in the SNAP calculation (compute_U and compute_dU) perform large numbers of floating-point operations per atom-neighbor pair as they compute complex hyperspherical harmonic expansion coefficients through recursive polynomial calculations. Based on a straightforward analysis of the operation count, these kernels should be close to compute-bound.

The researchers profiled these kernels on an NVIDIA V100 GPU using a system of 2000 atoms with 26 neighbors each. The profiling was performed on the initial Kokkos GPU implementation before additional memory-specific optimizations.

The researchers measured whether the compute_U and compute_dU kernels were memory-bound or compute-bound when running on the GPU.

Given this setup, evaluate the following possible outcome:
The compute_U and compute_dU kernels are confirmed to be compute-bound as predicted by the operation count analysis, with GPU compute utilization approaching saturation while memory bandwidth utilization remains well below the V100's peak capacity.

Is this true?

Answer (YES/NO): NO